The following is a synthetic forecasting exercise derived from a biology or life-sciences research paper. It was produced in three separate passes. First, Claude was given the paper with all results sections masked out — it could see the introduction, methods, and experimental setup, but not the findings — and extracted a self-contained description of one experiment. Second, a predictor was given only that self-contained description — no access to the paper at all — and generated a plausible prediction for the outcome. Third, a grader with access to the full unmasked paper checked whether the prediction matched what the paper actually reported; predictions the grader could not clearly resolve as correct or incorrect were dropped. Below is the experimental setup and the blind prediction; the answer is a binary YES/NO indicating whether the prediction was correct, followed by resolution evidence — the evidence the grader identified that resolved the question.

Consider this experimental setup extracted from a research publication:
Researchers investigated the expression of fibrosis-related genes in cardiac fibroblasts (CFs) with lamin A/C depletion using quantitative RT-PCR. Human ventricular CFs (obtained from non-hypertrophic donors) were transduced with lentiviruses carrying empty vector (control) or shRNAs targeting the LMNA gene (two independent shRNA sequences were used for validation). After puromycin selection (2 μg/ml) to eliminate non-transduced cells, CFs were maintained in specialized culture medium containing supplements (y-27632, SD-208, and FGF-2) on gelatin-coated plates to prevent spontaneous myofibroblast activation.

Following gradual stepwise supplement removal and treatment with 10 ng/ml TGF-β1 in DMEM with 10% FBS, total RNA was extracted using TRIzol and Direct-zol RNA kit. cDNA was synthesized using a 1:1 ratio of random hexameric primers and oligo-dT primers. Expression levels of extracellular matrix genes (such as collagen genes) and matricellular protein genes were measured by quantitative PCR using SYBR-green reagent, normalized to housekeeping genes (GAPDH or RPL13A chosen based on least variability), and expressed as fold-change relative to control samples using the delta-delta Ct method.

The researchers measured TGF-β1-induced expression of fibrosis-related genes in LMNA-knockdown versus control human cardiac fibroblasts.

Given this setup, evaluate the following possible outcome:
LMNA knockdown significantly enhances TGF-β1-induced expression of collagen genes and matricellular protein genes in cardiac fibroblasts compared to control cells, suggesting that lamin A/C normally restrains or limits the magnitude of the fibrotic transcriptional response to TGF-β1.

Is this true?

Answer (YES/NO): NO